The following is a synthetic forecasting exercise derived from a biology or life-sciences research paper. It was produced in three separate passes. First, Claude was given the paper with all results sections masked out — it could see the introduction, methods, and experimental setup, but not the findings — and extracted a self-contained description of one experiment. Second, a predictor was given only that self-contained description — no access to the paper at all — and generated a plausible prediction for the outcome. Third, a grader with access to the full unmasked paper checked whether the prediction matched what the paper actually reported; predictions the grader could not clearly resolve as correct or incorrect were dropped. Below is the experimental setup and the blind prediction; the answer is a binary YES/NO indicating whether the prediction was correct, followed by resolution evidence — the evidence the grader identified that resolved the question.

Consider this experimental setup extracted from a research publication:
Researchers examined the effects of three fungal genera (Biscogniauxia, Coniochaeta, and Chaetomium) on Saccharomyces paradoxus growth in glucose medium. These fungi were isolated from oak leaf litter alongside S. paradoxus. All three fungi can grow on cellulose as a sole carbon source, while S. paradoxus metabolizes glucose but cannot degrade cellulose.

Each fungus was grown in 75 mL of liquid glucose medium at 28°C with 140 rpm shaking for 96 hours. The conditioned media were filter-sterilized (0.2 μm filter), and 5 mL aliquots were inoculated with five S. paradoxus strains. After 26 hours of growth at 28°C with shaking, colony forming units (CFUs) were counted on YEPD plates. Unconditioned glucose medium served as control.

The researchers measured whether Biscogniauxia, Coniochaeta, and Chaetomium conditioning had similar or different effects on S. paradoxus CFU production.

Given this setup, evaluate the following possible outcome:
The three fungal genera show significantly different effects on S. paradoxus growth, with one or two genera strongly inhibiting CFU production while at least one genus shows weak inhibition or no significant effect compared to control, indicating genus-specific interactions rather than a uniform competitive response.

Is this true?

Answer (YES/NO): NO